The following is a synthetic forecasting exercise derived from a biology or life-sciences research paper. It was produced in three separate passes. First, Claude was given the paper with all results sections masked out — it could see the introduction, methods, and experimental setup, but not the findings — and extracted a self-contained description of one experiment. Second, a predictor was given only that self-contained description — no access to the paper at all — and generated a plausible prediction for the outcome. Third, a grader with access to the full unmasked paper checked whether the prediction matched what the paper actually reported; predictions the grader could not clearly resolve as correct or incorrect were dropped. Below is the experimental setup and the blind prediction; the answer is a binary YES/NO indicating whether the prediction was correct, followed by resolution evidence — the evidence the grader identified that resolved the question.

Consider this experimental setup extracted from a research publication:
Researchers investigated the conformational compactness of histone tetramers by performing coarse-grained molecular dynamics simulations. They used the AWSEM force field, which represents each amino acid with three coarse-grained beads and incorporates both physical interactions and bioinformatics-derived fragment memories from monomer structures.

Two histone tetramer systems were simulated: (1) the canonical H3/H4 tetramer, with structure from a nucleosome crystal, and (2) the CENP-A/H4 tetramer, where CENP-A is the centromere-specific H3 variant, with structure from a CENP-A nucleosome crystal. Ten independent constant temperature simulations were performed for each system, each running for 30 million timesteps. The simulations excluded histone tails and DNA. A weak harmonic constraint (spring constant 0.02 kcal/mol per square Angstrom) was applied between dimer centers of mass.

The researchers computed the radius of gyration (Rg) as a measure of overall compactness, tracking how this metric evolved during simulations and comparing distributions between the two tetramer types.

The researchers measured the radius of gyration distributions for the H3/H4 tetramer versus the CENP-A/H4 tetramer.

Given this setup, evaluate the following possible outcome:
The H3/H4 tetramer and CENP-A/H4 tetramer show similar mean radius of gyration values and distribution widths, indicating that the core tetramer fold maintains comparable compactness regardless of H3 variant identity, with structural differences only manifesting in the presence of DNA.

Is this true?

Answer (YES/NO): NO